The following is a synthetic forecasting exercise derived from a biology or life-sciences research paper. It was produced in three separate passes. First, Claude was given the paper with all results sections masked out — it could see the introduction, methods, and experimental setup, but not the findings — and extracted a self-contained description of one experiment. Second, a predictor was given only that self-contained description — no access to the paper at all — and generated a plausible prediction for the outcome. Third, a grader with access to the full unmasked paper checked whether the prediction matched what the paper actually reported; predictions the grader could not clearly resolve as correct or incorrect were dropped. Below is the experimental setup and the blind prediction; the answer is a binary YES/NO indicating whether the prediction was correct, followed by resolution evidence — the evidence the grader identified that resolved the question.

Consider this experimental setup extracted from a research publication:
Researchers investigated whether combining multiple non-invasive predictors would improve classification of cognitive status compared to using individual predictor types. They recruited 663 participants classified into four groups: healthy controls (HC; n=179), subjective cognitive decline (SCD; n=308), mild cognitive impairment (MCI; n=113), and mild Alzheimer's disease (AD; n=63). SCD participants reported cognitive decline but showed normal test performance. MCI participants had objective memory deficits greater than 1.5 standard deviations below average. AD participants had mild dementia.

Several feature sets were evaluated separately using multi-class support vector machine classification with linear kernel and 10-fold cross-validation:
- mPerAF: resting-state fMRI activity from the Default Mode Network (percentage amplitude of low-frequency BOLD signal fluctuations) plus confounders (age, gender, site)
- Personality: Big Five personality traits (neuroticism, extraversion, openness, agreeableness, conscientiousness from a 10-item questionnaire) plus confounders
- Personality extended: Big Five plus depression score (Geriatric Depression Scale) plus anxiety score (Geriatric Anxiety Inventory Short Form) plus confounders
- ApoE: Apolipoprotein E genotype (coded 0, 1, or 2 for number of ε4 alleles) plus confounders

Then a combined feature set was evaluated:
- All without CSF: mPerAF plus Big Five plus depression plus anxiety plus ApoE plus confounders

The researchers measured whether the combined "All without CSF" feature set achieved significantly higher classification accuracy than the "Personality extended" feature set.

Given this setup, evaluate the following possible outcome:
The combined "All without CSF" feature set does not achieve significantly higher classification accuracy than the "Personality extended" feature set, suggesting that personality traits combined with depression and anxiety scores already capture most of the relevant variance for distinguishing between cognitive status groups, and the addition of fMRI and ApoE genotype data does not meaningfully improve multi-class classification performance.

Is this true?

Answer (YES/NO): YES